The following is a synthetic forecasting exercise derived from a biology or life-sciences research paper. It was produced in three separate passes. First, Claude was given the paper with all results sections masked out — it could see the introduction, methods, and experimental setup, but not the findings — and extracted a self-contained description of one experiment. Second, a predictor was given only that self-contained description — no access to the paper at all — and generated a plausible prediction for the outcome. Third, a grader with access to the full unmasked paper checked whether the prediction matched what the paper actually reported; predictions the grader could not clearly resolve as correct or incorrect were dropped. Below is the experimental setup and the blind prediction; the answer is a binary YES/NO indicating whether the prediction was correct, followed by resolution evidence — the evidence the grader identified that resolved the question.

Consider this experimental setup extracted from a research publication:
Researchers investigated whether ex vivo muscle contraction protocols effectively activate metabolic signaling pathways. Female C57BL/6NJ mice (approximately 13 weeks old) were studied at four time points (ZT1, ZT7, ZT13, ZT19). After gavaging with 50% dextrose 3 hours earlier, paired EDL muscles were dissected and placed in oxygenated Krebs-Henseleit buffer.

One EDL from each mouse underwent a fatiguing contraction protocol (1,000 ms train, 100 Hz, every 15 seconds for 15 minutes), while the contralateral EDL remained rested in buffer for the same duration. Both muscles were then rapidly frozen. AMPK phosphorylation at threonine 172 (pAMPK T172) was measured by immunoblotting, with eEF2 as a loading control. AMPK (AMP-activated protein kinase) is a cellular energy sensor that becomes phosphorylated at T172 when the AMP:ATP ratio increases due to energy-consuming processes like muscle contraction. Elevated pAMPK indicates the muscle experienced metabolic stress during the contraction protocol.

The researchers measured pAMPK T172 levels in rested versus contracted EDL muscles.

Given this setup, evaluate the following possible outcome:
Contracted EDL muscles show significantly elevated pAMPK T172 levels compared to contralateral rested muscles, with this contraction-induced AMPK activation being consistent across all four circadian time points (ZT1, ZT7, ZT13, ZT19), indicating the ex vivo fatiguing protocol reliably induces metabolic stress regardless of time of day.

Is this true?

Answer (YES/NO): YES